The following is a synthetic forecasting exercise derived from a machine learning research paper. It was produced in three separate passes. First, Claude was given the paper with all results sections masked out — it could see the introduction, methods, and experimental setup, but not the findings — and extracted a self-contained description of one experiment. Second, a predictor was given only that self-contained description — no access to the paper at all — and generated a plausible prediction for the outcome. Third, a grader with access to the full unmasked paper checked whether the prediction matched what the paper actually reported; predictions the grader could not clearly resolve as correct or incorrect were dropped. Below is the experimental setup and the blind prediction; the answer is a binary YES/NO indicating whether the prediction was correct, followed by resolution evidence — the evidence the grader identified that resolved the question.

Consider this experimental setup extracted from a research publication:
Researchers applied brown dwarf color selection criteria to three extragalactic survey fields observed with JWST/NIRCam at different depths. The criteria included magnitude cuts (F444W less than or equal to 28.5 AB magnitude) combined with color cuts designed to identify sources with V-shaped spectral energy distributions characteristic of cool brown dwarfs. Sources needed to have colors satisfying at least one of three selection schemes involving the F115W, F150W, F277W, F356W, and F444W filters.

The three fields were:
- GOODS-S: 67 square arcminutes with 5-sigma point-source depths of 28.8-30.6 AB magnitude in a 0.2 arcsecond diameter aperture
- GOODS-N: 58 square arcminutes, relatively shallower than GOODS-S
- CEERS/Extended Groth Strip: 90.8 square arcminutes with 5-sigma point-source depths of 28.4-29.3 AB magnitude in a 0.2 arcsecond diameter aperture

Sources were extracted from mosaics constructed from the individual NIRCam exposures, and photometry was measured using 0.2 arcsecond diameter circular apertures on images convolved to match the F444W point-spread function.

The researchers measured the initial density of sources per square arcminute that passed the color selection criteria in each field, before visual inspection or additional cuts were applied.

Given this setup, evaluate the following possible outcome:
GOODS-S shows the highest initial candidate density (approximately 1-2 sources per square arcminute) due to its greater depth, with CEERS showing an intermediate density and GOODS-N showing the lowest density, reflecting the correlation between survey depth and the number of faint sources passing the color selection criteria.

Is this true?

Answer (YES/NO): NO